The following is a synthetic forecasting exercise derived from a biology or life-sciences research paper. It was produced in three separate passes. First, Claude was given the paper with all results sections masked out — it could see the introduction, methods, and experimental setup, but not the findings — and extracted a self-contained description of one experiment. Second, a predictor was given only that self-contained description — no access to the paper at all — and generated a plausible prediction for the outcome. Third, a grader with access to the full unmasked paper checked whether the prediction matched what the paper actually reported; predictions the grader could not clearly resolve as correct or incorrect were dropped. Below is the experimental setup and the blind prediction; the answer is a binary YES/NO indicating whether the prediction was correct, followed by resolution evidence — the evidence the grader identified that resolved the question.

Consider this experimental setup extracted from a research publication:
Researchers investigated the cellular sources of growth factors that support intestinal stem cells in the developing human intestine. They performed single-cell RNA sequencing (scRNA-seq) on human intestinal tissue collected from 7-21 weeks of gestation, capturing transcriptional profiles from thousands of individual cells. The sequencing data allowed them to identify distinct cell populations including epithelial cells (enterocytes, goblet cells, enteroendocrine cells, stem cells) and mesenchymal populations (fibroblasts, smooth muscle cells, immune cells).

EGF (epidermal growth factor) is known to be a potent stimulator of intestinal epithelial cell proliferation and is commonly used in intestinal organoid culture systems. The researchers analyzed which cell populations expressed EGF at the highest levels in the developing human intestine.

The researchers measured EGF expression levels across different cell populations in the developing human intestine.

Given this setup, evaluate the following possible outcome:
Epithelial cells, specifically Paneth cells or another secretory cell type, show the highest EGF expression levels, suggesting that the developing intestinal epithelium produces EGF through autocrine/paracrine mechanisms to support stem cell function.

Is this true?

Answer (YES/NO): NO